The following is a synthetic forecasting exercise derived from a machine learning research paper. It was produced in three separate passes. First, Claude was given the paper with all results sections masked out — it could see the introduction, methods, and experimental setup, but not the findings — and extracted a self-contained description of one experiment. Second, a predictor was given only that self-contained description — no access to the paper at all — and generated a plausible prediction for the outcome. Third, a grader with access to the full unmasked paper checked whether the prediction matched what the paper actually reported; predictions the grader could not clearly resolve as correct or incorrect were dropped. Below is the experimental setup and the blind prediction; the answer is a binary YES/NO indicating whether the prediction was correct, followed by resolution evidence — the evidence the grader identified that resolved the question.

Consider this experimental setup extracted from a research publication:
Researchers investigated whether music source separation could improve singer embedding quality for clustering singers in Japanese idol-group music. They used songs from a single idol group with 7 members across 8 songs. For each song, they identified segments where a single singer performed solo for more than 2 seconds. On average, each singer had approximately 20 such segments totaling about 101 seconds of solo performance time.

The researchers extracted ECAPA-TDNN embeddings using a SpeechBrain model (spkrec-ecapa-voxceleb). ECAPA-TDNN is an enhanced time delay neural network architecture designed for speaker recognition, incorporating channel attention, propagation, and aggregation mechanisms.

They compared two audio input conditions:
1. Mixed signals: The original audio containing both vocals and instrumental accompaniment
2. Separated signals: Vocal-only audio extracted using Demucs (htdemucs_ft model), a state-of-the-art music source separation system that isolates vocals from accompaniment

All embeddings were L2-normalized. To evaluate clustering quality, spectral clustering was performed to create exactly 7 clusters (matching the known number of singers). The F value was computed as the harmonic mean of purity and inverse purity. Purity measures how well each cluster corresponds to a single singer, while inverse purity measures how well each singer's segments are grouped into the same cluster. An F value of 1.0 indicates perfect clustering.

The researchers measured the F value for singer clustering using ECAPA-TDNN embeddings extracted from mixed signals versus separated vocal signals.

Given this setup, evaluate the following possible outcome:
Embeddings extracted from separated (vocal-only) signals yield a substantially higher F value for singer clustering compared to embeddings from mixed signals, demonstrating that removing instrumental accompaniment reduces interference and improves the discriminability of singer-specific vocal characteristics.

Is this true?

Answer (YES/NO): NO